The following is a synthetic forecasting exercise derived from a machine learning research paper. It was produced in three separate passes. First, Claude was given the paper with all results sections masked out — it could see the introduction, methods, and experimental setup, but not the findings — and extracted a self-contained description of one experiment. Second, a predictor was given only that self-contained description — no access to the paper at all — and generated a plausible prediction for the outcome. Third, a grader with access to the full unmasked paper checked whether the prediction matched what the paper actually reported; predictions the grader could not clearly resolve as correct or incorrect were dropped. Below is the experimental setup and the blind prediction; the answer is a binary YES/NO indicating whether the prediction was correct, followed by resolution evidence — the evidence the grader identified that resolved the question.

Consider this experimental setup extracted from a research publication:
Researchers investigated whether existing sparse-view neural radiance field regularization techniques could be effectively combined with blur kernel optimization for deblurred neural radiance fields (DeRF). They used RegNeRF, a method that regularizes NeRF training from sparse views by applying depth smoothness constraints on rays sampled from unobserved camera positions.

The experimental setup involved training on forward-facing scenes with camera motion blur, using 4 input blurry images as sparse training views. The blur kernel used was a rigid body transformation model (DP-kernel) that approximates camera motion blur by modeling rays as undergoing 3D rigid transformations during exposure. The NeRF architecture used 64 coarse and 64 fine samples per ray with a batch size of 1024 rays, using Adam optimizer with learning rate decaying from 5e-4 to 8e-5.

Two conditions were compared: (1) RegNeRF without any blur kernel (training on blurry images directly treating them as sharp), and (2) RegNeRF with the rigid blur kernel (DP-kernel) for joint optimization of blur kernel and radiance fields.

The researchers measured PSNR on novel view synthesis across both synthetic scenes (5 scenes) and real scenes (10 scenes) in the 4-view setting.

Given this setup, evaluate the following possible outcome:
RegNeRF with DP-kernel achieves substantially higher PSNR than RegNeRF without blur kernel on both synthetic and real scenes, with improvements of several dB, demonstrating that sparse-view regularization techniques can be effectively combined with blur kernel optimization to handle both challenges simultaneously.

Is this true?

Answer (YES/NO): NO